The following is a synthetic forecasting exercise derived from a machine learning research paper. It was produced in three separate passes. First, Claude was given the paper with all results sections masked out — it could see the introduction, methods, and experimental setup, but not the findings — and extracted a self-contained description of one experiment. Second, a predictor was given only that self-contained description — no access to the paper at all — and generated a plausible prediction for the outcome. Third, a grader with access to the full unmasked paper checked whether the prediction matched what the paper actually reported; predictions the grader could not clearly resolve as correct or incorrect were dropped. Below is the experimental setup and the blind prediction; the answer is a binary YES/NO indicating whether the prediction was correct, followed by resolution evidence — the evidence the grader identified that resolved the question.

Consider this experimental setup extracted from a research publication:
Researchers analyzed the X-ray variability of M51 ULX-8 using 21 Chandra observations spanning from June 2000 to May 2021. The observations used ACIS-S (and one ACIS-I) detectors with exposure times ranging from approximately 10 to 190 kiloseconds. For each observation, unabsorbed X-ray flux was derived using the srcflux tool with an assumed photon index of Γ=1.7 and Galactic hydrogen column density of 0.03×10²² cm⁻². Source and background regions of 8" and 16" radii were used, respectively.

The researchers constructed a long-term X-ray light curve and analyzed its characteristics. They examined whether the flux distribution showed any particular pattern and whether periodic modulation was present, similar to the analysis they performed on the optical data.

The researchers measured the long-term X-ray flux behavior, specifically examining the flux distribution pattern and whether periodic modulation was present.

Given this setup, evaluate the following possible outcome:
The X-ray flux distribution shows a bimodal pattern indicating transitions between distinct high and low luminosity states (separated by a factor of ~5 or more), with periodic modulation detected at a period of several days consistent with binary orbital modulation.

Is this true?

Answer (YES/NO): NO